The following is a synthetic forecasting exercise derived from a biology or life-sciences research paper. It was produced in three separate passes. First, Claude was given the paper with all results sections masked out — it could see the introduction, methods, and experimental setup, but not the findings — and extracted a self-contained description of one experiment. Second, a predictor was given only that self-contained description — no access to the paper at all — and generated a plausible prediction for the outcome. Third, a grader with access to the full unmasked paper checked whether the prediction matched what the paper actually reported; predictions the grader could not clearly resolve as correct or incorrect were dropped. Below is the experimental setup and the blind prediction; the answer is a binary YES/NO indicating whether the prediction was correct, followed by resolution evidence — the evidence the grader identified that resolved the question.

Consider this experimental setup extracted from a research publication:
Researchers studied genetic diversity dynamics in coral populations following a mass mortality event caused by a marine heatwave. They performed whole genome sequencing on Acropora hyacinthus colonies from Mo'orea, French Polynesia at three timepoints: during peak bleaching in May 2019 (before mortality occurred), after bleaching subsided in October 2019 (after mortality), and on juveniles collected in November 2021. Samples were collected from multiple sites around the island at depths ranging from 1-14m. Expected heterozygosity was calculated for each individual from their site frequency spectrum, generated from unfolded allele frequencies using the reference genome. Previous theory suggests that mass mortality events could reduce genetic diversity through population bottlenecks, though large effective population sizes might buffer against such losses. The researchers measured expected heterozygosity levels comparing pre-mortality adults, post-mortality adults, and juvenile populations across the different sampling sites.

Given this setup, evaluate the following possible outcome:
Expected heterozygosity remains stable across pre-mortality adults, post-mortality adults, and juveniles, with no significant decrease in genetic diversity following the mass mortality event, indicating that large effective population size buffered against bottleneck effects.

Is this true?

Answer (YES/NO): NO